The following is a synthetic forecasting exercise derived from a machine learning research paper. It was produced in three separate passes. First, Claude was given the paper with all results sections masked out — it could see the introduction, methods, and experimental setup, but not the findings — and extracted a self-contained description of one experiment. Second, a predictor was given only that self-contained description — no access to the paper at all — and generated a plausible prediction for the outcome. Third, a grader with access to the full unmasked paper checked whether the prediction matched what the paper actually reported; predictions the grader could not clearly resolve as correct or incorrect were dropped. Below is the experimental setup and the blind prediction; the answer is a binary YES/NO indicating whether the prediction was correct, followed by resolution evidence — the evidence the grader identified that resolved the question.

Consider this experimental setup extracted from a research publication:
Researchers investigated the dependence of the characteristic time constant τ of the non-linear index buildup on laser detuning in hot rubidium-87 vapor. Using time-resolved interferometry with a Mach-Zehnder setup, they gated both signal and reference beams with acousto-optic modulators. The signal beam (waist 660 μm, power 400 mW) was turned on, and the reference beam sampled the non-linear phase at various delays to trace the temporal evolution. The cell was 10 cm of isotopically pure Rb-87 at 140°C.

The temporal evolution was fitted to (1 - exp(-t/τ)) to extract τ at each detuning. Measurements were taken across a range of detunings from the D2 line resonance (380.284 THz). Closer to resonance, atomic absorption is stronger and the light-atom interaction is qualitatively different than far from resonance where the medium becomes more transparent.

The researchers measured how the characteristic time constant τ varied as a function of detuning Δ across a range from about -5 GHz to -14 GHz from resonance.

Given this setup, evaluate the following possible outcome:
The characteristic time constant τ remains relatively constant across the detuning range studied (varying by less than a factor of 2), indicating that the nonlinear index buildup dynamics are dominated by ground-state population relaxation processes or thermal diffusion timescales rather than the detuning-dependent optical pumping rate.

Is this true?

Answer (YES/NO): NO